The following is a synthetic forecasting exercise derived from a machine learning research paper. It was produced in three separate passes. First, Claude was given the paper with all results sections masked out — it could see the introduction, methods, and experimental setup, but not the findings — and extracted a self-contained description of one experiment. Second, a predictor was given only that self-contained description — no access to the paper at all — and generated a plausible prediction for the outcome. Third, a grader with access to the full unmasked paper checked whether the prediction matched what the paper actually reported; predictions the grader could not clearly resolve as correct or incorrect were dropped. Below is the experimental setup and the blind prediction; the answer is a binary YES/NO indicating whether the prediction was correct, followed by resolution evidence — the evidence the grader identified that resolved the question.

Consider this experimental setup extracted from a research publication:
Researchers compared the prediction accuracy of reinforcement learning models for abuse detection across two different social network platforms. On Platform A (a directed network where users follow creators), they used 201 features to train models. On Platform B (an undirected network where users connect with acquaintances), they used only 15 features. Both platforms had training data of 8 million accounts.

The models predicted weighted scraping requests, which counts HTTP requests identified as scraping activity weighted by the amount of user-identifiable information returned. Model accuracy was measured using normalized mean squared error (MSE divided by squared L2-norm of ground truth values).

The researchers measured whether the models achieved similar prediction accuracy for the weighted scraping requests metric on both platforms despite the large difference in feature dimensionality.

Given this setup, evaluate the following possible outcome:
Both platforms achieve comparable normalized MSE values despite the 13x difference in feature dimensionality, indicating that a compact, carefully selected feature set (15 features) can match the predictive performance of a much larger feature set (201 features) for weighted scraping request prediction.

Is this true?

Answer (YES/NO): YES